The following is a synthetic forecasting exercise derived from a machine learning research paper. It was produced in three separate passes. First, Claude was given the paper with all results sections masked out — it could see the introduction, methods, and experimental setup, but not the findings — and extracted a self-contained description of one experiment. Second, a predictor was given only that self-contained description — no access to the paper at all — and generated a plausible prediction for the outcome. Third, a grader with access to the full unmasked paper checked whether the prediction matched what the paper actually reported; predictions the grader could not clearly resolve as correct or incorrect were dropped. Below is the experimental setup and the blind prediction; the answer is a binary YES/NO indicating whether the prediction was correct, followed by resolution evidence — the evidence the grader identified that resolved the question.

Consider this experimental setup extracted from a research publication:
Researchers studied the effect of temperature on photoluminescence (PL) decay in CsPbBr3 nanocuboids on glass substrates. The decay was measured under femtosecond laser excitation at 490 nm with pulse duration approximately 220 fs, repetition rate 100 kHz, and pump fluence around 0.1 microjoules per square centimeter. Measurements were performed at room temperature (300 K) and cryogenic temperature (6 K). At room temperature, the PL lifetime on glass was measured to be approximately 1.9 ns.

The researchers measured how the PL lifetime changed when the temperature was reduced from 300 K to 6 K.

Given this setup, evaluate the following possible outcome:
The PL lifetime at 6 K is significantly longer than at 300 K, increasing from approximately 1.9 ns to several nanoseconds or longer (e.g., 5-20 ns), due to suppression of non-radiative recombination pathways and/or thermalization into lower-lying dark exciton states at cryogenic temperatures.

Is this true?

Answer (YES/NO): NO